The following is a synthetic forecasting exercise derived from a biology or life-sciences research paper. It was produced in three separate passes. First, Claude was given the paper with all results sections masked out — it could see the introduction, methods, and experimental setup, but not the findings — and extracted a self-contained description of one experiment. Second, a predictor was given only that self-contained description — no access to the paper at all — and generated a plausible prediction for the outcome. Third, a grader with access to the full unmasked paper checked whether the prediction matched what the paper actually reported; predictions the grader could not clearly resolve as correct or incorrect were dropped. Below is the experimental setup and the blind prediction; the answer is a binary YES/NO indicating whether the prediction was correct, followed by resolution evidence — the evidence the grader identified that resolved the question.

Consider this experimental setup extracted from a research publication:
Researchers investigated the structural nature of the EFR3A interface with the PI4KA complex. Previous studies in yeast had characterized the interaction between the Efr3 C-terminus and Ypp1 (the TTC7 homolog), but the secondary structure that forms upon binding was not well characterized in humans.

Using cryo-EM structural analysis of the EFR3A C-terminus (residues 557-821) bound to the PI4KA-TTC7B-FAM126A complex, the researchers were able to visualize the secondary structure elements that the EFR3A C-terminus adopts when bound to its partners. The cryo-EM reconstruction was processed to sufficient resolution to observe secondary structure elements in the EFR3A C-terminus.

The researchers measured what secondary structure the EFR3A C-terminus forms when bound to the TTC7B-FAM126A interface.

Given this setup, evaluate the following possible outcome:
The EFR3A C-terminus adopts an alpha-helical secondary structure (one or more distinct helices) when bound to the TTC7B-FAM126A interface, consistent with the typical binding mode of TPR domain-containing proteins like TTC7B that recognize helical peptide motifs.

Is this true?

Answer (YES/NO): YES